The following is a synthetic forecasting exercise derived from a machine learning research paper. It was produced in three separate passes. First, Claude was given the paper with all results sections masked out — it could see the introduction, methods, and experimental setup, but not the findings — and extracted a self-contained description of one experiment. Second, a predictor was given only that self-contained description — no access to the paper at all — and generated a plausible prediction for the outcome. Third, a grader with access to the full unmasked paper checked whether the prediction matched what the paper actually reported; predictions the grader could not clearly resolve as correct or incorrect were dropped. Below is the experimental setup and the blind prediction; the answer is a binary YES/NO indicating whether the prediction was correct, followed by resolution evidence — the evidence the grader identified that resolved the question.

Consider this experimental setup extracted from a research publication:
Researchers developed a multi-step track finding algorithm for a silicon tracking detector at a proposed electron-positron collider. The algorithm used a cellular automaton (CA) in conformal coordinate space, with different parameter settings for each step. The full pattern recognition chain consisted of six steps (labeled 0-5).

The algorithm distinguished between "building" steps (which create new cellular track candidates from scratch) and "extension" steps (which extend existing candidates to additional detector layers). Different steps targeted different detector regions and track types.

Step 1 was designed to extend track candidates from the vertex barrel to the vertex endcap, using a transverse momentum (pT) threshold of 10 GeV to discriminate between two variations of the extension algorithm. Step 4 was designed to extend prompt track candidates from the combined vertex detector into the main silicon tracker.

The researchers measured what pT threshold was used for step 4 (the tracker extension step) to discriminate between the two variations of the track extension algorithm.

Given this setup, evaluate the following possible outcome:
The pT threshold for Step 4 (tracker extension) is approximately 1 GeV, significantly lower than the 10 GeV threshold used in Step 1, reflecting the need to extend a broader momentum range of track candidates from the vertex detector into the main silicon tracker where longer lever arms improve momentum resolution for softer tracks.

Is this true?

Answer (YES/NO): YES